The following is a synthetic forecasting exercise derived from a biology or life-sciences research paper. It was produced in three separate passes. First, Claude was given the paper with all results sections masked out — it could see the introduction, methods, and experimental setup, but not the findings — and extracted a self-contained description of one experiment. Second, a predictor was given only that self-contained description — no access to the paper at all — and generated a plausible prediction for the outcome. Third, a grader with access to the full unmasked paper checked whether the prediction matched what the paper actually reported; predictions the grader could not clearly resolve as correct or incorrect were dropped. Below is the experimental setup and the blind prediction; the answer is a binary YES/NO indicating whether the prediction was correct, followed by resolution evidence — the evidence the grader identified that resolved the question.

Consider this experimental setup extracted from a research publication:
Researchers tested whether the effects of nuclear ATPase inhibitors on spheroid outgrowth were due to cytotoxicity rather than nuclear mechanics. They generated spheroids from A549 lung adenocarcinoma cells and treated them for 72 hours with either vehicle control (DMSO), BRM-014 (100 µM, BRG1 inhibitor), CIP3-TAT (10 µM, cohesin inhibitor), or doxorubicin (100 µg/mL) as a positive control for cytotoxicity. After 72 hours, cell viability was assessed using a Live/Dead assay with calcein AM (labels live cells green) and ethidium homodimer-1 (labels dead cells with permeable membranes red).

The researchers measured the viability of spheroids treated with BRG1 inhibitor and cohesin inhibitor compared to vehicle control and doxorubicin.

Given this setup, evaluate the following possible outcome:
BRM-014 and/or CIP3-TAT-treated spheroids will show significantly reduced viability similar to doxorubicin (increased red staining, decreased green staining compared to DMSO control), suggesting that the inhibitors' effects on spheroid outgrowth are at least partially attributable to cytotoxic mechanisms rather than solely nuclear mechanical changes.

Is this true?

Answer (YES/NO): NO